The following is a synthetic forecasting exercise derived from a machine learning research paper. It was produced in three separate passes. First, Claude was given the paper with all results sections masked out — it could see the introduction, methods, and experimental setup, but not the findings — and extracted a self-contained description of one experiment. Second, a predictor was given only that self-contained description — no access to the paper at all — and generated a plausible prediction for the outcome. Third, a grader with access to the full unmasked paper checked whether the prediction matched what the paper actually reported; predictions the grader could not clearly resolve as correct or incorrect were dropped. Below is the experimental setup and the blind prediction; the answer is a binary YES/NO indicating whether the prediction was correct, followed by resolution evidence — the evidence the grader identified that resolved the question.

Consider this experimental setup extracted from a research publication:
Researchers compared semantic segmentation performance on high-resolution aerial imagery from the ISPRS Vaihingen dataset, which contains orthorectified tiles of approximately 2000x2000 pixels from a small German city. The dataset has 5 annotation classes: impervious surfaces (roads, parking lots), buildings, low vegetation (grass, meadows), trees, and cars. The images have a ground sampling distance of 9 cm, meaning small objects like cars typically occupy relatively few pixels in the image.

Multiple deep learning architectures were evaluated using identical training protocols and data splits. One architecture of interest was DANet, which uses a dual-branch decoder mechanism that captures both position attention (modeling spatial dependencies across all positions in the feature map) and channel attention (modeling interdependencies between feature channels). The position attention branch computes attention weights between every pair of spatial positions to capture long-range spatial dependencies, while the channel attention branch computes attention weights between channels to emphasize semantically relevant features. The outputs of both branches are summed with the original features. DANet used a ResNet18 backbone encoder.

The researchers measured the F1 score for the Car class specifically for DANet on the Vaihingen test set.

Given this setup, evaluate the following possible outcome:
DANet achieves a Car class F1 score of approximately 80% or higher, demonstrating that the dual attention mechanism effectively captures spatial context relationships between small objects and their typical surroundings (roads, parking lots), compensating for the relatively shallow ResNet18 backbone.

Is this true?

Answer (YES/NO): NO